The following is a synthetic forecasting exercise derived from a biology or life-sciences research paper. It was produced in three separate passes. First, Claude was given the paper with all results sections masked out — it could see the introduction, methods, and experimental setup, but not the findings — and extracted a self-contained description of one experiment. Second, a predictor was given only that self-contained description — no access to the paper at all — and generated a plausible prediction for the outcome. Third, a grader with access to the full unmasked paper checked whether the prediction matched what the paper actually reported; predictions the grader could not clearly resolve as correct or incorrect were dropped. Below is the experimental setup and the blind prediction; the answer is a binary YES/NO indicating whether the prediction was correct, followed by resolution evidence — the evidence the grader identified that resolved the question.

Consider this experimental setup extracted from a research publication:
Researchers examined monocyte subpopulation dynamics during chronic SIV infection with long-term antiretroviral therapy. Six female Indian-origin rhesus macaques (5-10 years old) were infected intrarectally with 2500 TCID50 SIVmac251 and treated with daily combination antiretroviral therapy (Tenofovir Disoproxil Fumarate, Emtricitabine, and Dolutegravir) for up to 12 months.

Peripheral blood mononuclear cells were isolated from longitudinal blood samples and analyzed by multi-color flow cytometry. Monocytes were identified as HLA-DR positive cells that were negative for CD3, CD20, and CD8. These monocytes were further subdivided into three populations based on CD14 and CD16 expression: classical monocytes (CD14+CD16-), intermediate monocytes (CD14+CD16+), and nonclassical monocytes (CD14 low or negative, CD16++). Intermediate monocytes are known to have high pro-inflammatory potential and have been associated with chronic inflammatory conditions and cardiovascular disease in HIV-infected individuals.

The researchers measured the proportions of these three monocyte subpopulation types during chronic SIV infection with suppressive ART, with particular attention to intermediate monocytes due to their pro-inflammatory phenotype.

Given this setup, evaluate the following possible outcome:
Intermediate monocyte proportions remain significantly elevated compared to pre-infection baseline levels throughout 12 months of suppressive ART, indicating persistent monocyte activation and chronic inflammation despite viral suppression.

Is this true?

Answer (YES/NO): NO